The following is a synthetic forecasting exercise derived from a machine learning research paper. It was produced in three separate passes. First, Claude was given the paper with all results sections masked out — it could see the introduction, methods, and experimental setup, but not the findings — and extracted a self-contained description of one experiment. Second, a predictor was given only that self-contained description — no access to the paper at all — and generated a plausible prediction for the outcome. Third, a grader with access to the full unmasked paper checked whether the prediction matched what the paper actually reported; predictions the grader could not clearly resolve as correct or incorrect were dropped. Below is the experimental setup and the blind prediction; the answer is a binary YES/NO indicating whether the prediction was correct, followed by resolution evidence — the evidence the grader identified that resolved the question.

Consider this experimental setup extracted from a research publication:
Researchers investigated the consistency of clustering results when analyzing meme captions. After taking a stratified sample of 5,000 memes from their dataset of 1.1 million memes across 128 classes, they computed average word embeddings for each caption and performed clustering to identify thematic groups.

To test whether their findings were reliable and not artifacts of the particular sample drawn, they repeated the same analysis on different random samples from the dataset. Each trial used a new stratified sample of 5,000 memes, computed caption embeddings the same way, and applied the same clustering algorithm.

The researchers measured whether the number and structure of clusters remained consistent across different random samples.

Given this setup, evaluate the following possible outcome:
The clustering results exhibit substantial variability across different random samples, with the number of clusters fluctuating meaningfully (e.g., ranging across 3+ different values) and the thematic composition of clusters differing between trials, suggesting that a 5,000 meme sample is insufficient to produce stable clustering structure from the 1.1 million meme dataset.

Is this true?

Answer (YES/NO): NO